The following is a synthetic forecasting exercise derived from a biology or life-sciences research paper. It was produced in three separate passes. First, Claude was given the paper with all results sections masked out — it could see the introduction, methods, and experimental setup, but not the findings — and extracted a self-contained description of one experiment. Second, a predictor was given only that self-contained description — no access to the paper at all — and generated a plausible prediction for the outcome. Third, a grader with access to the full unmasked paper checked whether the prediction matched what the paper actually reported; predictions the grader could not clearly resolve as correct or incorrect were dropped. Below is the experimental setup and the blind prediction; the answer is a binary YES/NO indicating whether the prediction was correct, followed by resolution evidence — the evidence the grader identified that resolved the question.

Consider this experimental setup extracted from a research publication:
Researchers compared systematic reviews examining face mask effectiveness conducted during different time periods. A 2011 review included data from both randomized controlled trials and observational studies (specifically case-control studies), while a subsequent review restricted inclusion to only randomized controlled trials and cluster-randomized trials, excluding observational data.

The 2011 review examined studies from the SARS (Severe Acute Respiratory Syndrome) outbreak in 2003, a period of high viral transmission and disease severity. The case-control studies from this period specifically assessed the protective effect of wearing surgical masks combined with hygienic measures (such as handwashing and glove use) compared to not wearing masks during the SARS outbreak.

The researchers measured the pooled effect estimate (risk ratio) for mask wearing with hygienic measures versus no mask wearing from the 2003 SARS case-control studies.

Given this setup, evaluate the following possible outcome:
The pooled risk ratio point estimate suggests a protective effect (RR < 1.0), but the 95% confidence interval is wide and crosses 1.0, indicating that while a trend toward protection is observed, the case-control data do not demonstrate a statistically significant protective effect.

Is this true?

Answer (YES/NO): NO